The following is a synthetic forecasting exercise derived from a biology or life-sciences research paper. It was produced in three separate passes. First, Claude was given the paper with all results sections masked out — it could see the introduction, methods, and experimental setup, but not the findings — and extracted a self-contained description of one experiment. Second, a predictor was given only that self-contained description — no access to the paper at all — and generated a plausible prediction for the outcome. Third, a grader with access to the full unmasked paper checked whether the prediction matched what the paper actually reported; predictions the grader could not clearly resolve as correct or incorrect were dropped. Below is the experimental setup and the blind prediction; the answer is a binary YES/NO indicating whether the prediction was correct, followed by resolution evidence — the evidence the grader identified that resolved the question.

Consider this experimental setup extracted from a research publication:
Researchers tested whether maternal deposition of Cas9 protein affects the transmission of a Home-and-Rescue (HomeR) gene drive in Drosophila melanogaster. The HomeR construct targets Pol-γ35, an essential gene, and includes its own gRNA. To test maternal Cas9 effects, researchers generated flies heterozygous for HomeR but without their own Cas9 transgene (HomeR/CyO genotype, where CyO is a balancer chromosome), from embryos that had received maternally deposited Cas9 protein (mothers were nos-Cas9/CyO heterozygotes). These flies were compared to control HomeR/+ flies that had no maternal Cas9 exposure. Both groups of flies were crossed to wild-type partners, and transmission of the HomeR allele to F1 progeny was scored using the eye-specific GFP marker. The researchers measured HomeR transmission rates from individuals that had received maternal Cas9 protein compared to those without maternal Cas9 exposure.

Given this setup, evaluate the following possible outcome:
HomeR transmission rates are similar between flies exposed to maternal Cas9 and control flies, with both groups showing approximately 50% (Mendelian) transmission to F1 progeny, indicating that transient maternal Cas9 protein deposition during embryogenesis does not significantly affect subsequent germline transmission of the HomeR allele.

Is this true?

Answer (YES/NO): NO